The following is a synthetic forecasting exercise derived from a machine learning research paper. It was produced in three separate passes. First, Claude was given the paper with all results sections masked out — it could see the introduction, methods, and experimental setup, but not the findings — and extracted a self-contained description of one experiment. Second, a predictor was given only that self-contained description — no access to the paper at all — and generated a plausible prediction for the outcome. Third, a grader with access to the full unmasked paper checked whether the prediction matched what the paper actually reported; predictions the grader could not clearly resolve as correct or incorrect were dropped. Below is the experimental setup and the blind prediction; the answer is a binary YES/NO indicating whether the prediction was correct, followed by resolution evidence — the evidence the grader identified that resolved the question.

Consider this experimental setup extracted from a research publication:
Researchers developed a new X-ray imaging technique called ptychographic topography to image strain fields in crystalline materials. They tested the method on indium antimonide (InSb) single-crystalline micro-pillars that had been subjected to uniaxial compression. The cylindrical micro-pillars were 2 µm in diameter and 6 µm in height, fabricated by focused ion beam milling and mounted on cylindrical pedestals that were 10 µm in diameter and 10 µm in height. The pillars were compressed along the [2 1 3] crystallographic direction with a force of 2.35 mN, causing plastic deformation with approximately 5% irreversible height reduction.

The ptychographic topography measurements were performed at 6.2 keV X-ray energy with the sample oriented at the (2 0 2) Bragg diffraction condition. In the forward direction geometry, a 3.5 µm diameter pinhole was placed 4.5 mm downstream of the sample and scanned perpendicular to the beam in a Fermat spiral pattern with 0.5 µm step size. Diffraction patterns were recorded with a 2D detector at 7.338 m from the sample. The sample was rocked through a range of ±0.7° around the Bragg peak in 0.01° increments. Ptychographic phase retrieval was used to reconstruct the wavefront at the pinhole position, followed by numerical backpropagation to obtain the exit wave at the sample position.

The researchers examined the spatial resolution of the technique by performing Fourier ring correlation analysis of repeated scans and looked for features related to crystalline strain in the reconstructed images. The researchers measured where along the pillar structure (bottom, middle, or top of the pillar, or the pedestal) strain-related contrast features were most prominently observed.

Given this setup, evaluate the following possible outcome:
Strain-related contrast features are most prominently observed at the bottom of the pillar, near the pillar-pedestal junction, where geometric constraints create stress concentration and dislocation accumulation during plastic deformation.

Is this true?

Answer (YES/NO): YES